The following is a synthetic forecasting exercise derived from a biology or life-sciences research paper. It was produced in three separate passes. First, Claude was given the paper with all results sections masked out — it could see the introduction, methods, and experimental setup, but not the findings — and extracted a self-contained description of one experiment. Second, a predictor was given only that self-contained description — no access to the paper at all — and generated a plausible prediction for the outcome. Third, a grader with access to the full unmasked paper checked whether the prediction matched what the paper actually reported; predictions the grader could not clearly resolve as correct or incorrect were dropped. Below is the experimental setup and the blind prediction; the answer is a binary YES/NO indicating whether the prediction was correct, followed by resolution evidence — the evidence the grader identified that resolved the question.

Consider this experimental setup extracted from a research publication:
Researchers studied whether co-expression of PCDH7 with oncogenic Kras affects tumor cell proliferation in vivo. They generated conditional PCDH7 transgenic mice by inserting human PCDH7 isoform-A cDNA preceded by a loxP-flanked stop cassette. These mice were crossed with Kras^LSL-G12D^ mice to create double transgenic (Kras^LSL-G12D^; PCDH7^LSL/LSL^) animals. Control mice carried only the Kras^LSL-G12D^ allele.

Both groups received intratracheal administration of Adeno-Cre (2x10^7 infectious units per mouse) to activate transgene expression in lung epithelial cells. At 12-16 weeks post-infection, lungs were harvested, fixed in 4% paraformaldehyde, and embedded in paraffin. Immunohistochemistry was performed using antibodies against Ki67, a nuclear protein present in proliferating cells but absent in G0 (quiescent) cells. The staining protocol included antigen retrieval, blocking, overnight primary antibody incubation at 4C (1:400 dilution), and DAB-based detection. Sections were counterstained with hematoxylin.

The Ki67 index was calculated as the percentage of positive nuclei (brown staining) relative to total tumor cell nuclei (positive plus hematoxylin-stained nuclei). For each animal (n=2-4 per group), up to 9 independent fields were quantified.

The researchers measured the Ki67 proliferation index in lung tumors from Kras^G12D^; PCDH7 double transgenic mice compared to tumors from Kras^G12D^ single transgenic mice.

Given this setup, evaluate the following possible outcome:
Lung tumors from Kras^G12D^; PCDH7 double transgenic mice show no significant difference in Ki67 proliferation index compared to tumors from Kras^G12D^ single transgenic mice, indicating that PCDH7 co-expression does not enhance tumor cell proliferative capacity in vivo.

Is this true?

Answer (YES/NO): NO